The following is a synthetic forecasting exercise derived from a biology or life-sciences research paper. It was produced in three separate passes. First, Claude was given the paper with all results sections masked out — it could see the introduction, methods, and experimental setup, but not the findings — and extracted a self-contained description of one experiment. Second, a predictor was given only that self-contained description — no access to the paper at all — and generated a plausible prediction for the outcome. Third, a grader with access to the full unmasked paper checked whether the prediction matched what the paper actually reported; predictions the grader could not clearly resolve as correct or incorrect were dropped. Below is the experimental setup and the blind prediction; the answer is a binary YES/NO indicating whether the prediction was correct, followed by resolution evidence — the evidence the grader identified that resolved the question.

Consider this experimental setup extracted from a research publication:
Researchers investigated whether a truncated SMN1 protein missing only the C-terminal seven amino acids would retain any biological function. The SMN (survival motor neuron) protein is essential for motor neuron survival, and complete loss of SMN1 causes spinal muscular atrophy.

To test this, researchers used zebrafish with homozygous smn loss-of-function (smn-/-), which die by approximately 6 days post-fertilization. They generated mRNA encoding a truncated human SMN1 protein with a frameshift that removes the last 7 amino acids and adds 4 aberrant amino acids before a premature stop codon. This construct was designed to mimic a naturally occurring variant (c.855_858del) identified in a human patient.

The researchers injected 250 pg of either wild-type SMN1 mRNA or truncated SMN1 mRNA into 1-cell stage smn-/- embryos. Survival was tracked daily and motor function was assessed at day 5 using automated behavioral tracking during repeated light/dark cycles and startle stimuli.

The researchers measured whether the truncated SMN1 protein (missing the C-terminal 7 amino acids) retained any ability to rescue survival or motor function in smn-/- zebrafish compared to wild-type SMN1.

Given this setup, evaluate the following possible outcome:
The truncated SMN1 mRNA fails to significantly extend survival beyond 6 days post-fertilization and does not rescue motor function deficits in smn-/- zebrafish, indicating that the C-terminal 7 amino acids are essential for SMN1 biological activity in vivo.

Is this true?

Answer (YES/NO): NO